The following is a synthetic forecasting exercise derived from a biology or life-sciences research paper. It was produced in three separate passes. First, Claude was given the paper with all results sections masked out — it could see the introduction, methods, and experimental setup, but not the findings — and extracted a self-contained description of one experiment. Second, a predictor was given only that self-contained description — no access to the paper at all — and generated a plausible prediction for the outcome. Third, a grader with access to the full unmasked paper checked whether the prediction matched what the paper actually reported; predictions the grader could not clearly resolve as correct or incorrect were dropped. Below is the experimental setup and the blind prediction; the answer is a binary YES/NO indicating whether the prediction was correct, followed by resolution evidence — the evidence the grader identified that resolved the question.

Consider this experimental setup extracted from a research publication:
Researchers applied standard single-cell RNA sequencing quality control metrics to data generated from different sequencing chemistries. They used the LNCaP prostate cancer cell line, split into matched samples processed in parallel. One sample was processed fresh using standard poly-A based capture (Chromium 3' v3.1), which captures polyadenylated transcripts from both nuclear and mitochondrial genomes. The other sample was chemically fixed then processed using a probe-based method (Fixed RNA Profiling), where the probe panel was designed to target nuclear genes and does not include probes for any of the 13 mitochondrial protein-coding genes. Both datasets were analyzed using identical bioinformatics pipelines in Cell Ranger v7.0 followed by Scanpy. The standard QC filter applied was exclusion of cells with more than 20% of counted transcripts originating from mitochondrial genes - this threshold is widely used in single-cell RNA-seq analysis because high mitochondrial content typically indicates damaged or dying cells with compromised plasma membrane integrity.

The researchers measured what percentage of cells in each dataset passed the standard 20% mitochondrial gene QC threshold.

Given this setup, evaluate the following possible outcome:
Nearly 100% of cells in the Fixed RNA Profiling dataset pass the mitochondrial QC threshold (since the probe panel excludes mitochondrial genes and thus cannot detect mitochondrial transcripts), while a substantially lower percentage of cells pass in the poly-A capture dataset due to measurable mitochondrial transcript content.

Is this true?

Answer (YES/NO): YES